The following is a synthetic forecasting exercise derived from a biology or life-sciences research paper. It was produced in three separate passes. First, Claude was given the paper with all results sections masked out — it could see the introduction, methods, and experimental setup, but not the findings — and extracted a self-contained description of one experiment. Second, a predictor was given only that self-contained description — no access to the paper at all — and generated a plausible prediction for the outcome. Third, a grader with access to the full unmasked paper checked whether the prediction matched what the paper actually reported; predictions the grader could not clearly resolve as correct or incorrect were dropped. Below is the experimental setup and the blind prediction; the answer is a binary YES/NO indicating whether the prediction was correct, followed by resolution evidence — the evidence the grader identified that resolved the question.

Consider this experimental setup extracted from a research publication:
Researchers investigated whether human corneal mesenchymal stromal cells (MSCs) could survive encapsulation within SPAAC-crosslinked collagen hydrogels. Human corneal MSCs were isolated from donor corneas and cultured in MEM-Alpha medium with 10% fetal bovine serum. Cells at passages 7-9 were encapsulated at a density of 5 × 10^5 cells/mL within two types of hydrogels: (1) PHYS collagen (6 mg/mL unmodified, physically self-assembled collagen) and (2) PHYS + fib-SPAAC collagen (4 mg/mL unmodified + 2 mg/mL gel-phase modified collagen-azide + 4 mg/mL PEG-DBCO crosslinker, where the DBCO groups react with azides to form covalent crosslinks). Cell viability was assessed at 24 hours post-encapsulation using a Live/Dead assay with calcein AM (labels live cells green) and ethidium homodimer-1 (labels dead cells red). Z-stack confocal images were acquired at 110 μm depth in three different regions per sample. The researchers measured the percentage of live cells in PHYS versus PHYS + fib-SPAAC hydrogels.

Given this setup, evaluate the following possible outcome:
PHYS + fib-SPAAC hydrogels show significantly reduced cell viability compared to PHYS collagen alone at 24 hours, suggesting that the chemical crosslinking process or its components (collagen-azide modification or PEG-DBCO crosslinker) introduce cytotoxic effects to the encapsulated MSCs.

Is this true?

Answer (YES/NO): NO